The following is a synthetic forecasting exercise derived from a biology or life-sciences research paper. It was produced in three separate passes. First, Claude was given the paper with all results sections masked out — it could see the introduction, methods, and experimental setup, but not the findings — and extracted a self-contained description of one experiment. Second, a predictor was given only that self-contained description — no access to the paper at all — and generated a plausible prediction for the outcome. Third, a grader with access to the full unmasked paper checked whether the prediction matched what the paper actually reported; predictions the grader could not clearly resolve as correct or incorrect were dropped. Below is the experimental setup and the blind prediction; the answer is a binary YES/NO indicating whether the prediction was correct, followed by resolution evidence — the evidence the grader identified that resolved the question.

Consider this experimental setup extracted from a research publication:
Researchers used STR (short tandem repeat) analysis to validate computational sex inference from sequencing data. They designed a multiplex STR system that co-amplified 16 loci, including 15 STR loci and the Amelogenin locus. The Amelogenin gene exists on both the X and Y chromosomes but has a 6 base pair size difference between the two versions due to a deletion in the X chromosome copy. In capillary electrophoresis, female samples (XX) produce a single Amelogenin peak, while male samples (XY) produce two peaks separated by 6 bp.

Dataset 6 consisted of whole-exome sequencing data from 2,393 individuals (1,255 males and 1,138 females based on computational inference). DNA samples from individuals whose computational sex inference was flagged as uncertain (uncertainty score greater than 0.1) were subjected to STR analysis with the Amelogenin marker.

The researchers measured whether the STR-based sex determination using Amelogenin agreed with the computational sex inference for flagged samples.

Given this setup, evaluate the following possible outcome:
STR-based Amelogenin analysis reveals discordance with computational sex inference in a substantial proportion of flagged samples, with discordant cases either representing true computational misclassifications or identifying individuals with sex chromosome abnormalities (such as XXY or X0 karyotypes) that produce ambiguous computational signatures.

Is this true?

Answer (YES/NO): NO